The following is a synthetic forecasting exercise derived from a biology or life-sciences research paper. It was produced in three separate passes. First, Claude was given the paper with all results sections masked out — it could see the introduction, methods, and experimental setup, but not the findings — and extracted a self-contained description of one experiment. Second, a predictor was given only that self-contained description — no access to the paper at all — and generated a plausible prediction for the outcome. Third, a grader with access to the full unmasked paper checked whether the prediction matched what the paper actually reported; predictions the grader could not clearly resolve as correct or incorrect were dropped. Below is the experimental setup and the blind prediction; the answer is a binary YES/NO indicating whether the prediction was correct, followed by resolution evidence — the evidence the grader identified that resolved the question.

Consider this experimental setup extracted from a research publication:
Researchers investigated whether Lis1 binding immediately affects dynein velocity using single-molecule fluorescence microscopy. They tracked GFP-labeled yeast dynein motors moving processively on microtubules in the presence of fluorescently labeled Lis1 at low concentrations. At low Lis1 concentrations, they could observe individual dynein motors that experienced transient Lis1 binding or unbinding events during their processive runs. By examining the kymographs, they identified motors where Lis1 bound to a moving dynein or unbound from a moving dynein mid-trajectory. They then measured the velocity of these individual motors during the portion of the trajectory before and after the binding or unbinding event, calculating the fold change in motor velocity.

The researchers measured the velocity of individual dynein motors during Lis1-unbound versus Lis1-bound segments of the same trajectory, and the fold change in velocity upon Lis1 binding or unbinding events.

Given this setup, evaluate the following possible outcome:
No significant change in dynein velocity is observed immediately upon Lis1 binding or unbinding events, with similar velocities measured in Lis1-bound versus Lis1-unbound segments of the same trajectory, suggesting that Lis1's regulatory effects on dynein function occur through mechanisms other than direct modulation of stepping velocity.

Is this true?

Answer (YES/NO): NO